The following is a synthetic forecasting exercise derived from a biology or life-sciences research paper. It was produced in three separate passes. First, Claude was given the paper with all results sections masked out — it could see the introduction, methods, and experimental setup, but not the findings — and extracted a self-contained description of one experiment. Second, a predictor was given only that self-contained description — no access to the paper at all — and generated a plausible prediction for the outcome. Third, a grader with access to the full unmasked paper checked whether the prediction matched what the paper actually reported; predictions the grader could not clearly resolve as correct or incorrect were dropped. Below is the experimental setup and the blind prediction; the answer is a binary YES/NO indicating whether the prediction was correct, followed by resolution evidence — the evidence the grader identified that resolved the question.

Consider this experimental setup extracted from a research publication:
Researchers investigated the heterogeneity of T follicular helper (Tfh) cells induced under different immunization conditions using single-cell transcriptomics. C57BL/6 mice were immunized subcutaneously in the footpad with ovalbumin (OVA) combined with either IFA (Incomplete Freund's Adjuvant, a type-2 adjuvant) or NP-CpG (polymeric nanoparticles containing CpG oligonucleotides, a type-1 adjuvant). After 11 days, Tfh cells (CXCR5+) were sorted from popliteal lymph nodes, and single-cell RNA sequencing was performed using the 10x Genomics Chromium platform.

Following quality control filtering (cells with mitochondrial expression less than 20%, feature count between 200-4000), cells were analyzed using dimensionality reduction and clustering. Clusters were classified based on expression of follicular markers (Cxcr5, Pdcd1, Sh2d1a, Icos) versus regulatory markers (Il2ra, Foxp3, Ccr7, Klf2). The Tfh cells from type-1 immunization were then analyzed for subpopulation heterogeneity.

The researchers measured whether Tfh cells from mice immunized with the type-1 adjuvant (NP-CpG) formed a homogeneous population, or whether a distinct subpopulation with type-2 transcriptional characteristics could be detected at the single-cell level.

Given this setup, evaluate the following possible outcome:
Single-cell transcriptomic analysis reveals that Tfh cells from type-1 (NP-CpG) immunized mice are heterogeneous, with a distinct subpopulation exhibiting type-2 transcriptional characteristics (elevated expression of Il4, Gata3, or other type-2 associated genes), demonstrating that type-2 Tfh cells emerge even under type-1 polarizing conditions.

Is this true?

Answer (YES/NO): YES